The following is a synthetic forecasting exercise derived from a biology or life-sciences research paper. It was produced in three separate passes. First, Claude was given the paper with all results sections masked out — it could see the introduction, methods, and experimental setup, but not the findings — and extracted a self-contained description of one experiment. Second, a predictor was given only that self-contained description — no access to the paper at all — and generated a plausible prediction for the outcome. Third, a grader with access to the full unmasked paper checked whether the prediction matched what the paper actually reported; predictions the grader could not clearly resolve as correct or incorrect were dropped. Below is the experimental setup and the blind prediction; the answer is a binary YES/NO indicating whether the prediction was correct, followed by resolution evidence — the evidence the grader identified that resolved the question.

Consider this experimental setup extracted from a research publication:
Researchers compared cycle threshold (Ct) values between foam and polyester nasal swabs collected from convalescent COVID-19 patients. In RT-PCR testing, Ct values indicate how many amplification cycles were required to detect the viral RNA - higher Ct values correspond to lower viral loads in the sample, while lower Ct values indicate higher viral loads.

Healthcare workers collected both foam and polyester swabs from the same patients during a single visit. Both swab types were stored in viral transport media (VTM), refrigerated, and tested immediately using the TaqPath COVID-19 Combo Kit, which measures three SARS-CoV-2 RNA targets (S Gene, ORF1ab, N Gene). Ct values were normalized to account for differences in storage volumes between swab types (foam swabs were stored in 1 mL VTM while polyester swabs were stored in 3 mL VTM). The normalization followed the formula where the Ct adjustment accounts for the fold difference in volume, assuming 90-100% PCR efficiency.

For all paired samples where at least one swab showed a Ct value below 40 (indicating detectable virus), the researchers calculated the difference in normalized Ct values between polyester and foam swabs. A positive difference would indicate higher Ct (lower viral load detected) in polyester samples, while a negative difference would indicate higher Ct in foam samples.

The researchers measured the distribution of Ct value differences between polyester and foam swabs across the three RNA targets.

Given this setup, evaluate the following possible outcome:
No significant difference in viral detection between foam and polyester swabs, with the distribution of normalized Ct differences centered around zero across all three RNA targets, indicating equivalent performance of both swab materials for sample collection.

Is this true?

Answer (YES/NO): NO